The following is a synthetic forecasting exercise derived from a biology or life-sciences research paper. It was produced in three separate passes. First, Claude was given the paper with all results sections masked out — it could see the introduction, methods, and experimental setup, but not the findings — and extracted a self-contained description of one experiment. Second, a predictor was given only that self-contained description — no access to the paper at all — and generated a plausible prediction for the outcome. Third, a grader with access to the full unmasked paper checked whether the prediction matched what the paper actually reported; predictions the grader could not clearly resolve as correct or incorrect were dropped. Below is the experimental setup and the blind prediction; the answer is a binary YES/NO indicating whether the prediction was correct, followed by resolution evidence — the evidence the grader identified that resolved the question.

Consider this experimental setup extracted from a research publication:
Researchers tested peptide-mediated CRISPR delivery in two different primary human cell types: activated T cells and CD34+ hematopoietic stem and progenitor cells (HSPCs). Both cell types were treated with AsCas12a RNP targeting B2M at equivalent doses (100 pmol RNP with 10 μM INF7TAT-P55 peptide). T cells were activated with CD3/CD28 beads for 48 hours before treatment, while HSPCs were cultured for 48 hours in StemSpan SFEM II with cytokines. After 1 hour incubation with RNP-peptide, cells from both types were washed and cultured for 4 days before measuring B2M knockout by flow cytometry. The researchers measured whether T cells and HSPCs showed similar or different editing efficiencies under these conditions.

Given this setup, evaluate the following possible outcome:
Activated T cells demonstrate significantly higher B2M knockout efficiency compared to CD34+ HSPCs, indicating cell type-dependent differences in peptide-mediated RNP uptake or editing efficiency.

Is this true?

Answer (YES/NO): NO